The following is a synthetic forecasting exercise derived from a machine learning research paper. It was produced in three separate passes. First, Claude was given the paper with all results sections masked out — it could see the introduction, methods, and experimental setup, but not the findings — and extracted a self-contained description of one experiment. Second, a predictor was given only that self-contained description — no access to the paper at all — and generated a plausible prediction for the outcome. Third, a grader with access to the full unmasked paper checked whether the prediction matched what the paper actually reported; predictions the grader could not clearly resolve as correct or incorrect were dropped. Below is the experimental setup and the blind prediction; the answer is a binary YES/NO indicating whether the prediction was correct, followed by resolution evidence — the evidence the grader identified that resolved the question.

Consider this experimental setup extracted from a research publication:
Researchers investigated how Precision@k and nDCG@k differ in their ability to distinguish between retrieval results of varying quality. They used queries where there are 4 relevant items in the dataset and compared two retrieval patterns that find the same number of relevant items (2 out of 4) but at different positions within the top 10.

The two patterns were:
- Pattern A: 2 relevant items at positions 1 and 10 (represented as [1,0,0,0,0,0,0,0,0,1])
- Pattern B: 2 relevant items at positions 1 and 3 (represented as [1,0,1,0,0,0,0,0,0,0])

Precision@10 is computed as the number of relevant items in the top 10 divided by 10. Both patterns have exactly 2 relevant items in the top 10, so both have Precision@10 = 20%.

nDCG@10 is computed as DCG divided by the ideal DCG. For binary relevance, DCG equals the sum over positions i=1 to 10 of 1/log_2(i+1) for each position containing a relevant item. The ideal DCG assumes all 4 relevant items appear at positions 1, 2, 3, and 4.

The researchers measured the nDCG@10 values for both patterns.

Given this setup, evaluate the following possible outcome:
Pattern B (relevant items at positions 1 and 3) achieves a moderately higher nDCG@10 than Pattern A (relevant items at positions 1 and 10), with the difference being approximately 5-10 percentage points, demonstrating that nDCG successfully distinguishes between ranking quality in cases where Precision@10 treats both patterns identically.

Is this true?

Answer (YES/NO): YES